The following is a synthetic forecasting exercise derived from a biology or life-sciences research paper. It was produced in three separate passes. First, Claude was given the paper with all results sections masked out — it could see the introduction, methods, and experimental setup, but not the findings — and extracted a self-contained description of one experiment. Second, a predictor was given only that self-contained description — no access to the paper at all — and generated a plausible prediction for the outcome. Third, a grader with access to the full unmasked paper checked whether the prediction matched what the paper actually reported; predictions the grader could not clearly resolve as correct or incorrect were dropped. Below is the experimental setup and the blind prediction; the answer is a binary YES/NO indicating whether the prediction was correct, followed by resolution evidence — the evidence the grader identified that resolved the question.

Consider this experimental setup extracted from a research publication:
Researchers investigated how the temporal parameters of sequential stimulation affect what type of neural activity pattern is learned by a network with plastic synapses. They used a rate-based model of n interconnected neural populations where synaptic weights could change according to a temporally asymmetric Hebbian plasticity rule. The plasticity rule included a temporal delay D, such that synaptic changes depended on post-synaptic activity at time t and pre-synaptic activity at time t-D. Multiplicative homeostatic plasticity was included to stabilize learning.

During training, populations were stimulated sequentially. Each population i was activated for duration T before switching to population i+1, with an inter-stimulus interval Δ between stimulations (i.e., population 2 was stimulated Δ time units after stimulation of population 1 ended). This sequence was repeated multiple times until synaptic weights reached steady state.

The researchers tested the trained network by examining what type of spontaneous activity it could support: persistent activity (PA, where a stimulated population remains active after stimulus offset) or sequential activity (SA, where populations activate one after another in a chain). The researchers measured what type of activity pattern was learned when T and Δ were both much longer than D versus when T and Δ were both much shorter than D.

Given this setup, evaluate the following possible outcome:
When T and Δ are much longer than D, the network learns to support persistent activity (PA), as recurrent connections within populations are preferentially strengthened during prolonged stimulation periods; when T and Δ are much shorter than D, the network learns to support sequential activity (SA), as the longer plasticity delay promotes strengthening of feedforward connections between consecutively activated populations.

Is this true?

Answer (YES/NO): NO